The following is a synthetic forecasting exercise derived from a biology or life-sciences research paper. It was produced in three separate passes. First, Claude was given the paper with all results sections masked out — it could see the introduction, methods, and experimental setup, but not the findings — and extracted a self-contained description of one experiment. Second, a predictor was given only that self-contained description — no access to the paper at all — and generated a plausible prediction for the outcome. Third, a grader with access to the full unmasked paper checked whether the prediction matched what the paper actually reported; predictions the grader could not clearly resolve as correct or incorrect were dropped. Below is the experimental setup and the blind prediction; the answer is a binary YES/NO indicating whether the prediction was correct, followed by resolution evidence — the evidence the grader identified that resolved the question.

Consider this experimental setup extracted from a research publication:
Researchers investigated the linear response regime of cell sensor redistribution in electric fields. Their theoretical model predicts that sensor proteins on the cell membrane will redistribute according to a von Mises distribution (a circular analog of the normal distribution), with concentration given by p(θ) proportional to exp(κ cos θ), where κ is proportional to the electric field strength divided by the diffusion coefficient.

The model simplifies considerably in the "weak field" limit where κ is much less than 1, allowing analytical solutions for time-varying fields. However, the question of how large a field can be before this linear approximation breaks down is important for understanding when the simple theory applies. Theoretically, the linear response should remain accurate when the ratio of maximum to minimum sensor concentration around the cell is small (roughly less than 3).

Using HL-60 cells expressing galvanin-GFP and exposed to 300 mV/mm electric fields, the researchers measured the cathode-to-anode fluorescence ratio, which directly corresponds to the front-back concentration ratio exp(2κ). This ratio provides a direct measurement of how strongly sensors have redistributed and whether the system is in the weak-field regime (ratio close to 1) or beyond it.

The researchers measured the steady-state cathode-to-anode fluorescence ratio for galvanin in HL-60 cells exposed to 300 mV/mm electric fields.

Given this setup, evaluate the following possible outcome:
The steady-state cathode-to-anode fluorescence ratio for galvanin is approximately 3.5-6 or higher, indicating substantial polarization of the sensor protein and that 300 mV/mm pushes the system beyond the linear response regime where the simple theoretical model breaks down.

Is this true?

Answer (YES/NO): NO